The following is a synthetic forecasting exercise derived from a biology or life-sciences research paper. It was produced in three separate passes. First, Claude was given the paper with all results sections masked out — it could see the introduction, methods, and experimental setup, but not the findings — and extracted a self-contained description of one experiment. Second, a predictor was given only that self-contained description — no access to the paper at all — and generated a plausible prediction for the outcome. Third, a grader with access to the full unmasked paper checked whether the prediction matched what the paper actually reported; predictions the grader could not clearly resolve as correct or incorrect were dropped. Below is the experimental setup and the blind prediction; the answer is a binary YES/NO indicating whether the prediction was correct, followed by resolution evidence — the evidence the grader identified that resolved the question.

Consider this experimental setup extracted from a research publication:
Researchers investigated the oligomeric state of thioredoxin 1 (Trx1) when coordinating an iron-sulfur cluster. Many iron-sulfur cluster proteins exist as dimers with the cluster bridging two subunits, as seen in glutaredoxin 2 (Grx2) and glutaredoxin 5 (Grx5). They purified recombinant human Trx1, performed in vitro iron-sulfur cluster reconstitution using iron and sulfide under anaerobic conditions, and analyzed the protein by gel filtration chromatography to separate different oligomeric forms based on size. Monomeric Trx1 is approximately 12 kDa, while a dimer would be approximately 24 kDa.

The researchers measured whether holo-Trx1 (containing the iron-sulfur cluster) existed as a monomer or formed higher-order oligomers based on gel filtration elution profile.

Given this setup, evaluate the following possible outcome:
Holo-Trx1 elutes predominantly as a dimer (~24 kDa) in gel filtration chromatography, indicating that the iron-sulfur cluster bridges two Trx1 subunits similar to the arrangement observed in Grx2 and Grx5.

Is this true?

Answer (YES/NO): YES